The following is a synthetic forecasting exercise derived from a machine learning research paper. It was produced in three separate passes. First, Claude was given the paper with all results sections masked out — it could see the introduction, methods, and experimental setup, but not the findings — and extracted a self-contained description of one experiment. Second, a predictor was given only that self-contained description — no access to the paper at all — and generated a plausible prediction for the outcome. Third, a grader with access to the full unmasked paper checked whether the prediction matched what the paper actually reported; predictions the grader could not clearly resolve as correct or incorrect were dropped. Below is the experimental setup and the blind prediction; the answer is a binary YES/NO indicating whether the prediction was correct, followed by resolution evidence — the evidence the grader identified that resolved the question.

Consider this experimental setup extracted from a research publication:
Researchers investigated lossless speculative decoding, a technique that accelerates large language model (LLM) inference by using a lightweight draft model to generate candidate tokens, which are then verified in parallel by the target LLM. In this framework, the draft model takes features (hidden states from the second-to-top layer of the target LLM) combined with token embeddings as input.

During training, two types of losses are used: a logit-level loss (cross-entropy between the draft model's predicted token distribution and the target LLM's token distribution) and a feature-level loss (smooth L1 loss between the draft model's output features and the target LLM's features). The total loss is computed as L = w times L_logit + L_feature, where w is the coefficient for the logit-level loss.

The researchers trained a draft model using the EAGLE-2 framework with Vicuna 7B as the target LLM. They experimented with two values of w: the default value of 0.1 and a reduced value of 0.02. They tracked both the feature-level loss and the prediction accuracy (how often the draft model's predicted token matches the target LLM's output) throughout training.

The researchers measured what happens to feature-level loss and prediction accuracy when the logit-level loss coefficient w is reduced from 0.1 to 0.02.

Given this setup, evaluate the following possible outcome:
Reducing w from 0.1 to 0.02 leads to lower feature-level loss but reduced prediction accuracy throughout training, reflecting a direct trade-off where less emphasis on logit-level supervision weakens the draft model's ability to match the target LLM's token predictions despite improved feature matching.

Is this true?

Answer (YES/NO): YES